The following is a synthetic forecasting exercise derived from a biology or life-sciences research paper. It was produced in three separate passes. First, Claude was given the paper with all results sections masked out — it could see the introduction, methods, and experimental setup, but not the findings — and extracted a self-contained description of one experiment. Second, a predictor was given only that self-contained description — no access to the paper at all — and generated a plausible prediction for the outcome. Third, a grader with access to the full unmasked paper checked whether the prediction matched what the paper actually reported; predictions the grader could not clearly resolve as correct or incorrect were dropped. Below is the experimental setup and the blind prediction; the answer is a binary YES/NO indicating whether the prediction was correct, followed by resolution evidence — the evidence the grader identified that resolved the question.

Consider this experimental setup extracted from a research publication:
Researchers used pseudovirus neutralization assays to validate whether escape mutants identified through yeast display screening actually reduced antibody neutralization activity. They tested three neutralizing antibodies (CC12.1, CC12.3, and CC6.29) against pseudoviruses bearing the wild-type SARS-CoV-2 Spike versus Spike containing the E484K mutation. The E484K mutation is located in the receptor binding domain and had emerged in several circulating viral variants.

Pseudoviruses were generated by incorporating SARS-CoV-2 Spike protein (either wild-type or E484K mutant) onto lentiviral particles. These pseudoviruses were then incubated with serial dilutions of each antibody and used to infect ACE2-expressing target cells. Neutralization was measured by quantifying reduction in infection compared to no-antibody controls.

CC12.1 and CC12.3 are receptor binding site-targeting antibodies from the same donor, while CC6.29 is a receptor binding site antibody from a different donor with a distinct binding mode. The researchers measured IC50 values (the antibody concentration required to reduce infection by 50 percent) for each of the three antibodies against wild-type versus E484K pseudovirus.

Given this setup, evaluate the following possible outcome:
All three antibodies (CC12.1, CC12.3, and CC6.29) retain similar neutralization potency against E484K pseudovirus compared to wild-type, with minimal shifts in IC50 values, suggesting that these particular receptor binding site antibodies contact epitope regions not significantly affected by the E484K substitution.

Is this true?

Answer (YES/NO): NO